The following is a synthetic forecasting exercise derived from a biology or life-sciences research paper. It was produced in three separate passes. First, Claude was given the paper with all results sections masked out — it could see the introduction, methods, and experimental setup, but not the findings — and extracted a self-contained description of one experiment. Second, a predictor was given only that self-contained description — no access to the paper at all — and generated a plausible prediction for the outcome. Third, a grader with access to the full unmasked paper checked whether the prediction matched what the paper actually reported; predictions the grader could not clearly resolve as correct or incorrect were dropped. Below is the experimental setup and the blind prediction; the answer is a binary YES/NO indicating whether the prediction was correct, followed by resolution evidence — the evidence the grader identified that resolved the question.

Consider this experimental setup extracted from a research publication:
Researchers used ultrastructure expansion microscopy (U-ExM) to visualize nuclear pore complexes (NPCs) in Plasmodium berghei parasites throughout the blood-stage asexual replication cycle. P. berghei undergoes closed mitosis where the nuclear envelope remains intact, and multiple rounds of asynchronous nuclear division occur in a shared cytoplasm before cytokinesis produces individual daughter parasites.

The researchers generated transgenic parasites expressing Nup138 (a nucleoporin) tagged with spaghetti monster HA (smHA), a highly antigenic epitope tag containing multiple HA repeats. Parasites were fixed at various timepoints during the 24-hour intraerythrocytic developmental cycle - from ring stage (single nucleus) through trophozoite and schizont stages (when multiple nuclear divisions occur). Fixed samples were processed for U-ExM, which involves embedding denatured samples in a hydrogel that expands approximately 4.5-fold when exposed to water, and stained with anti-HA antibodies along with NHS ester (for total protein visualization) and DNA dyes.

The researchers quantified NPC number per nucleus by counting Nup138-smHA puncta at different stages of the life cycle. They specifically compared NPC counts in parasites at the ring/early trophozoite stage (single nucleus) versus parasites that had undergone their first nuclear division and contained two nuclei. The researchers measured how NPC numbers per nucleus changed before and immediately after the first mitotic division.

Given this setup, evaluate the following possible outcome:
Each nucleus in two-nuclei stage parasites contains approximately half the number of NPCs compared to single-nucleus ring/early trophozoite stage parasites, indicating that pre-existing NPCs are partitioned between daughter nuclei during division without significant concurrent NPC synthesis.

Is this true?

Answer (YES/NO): NO